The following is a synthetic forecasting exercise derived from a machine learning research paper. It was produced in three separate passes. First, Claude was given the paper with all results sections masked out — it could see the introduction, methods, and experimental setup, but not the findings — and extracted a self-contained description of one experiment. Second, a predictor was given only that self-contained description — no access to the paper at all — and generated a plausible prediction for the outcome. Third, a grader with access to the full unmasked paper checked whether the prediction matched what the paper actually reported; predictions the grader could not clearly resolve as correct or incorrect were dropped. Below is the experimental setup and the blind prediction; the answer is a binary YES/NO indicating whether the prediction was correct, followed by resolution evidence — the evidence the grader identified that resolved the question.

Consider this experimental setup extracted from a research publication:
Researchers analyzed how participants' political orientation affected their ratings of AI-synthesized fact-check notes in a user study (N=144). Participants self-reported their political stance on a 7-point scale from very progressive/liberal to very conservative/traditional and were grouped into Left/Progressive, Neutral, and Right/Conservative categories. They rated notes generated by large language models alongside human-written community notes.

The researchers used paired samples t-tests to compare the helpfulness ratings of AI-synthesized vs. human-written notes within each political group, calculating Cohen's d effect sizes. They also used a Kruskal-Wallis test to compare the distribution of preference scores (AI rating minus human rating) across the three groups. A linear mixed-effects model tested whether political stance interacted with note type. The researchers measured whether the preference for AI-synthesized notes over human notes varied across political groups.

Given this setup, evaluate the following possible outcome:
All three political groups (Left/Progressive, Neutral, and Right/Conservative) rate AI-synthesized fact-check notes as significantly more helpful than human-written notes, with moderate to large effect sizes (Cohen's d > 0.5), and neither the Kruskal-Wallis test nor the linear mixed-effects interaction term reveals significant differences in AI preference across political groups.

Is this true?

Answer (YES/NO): NO